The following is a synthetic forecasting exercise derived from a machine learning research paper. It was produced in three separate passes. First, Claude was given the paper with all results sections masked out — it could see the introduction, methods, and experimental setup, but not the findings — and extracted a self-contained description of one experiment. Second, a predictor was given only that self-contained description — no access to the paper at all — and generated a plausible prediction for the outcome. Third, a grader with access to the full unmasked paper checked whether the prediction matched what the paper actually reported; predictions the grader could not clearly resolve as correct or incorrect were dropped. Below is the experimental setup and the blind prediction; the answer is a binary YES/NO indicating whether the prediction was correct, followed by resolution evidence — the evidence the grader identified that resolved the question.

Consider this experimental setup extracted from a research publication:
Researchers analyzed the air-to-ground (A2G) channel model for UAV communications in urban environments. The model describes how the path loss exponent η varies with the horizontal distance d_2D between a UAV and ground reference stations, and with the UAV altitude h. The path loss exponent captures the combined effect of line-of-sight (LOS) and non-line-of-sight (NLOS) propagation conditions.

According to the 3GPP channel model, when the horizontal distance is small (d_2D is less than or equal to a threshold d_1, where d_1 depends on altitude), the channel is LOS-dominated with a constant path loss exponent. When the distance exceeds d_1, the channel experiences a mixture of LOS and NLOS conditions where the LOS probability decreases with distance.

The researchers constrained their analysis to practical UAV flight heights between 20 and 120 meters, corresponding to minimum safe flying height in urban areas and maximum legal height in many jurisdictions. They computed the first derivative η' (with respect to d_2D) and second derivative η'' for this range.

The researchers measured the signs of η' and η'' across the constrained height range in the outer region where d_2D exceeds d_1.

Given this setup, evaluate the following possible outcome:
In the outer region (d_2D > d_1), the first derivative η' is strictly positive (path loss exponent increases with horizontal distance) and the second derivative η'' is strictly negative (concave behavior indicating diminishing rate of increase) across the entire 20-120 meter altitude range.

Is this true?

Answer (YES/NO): YES